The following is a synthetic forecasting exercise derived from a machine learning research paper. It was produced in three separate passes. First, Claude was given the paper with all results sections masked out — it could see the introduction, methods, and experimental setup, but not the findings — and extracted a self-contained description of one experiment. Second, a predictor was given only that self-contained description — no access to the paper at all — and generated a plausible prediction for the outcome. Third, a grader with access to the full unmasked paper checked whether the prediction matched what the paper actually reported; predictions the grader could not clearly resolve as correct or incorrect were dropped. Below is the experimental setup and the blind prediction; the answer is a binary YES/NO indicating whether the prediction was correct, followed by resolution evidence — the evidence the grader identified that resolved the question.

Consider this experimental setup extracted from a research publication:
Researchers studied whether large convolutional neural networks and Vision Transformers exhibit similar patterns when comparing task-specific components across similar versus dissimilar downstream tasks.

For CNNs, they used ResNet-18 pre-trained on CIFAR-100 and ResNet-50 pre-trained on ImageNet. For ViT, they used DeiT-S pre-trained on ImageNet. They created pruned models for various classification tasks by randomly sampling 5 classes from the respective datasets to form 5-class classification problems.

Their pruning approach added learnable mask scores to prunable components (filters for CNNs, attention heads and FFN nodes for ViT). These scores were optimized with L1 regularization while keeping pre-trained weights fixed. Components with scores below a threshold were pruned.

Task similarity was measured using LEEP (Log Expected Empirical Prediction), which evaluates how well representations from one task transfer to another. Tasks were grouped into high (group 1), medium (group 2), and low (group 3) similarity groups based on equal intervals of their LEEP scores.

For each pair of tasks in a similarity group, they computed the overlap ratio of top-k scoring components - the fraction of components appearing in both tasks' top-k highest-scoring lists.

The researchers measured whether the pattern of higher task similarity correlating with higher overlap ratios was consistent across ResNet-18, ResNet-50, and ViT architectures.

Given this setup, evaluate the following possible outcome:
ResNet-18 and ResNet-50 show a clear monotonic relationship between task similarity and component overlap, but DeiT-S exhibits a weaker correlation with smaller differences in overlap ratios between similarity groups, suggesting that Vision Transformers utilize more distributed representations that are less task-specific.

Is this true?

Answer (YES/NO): NO